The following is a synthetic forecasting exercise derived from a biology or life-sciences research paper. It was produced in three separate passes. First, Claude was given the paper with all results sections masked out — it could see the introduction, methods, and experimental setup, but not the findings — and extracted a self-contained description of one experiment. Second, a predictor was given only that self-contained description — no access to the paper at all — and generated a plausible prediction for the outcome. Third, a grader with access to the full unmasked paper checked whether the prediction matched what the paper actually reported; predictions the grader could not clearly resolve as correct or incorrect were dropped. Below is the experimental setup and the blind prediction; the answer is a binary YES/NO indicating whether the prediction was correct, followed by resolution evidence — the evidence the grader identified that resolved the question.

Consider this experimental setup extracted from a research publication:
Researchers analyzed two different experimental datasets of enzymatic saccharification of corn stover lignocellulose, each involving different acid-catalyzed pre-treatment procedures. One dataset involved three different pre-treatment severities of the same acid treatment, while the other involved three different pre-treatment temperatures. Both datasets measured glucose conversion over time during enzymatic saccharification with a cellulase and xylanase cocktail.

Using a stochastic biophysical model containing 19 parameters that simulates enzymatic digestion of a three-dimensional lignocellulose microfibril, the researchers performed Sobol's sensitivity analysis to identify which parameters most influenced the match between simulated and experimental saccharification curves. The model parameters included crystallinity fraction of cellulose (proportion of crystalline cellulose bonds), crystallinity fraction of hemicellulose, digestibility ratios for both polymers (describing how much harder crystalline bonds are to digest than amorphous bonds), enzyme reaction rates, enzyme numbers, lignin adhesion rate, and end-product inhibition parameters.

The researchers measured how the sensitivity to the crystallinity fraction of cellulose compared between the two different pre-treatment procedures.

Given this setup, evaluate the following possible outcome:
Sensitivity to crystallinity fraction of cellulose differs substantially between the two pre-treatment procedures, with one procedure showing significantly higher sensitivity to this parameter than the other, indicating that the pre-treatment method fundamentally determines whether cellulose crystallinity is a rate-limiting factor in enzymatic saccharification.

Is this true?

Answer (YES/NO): NO